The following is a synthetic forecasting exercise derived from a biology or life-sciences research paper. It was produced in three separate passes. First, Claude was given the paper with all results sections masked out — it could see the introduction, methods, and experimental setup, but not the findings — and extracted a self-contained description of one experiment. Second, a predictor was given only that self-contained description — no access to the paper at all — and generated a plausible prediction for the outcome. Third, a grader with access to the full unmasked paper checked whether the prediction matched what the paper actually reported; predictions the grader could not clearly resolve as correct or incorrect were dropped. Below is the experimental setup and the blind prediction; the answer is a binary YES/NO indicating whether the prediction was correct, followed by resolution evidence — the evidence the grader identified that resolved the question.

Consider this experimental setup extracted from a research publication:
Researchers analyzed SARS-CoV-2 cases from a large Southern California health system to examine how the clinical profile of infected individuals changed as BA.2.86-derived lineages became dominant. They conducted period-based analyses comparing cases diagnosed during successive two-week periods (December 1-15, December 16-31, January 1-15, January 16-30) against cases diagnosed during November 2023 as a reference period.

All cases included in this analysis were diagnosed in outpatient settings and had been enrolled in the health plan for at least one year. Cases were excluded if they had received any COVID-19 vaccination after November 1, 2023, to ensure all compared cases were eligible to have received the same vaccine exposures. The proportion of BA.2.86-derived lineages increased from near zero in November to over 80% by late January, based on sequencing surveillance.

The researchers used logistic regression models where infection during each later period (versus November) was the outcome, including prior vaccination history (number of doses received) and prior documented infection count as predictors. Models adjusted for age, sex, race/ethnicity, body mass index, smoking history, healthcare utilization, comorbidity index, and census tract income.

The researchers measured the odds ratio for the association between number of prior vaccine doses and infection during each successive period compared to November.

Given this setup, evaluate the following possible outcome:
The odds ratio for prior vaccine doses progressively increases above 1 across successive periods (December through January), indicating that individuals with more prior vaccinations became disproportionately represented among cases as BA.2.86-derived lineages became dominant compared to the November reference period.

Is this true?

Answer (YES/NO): YES